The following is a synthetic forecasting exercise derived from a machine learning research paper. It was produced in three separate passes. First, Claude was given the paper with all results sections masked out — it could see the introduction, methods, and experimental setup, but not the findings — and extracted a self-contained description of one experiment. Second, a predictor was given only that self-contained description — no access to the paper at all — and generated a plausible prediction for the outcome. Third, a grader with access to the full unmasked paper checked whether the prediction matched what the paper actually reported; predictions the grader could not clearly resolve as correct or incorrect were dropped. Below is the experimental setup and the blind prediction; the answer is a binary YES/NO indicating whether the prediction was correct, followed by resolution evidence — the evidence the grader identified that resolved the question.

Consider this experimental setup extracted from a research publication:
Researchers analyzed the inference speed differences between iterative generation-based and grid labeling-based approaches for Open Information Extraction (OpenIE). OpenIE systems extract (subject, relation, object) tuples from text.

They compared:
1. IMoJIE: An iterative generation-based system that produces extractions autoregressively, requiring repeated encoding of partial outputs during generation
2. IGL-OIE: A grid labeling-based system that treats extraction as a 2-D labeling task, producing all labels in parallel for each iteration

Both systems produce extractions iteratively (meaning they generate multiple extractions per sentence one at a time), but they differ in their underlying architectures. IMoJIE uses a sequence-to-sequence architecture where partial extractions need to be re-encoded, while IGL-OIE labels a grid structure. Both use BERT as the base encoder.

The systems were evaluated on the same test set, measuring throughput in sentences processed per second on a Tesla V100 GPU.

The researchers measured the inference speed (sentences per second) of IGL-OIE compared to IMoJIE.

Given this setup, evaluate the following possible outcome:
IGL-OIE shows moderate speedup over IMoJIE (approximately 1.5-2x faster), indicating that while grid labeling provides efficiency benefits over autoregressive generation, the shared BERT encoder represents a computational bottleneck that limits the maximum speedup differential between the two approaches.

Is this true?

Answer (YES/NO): NO